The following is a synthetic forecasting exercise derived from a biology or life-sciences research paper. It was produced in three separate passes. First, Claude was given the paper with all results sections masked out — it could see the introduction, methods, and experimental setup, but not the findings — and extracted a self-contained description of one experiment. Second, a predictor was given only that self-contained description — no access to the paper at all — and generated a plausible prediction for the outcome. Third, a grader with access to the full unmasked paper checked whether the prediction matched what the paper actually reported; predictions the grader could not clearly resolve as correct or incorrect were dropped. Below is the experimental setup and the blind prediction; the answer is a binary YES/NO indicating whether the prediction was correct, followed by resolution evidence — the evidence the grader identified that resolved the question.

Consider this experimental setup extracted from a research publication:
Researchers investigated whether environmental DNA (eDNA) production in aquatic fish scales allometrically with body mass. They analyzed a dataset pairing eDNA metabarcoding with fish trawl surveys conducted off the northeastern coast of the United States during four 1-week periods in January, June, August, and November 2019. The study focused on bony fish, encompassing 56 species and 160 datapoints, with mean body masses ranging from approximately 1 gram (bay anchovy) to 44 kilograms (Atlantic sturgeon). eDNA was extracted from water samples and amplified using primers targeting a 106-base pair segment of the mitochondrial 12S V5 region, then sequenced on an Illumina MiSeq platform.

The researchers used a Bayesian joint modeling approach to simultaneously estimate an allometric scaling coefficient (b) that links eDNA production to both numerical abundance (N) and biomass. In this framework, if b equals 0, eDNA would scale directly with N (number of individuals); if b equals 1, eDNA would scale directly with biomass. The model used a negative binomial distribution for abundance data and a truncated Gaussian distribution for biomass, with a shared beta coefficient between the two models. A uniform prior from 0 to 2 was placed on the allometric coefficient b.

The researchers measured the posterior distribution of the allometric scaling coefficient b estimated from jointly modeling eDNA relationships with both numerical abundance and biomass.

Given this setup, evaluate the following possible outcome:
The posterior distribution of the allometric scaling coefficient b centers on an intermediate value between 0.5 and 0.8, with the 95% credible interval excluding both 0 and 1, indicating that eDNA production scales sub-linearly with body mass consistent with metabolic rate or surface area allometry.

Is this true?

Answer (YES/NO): NO